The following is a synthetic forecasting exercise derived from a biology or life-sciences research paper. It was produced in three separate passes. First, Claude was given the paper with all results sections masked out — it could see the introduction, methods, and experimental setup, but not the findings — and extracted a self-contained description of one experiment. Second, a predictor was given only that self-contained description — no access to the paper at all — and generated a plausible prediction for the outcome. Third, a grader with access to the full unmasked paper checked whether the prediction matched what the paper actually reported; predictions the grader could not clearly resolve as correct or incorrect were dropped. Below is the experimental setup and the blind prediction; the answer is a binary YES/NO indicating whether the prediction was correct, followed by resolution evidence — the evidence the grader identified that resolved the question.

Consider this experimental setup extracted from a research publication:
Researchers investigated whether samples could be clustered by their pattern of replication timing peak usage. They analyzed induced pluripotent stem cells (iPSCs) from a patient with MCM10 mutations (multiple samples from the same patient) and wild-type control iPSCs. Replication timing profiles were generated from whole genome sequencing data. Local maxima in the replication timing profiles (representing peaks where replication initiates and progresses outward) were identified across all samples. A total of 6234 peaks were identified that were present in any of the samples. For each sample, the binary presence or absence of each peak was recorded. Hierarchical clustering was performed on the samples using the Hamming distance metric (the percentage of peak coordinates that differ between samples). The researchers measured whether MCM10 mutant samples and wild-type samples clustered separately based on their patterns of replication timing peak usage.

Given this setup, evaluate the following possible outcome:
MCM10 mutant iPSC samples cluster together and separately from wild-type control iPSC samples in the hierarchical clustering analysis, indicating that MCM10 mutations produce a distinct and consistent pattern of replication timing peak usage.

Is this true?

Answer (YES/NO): YES